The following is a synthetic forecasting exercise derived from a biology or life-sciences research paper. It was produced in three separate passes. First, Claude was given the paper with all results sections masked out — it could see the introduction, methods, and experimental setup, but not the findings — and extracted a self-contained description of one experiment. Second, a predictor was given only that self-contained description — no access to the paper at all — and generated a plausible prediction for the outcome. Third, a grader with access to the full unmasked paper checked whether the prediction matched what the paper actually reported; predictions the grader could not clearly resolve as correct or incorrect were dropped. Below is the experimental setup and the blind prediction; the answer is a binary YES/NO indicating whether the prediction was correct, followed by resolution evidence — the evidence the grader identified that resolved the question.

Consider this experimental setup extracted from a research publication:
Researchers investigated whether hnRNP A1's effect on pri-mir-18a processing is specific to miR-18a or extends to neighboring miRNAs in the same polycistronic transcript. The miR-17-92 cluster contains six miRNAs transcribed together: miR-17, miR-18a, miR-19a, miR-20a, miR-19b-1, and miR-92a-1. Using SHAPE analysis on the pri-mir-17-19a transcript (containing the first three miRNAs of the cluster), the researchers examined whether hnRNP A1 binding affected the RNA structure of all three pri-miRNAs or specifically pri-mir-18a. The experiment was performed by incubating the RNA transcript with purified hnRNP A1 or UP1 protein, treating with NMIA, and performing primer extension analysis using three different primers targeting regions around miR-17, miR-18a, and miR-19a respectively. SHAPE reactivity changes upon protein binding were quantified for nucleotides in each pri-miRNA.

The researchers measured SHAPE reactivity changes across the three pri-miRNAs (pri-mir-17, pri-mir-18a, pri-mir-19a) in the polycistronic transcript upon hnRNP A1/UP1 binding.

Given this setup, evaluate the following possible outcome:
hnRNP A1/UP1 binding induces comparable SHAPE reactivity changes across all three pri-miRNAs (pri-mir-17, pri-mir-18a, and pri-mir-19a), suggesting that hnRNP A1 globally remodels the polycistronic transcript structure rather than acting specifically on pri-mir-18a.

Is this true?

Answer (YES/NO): NO